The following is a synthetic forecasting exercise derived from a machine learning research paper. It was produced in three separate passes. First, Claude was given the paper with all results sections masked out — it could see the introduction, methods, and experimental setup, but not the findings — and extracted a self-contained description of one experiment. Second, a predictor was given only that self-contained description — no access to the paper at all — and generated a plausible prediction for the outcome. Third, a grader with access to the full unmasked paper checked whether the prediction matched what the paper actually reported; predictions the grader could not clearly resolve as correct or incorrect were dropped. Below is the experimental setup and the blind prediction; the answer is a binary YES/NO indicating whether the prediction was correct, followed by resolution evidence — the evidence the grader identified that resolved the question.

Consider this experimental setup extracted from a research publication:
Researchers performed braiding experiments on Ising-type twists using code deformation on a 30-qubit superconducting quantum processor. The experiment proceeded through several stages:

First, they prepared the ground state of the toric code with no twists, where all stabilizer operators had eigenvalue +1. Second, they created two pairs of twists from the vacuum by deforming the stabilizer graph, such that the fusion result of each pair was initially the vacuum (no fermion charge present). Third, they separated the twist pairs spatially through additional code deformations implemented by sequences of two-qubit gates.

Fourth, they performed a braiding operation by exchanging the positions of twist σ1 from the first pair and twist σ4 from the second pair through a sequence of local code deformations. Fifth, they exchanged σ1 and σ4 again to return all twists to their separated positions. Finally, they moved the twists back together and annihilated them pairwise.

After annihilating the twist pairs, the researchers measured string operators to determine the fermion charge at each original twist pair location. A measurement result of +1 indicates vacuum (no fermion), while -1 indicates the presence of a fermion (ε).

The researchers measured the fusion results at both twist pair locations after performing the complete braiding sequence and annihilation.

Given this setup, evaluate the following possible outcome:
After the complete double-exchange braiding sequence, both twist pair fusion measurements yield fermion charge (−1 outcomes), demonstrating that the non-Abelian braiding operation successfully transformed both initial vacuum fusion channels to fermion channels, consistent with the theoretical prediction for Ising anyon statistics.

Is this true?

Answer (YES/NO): YES